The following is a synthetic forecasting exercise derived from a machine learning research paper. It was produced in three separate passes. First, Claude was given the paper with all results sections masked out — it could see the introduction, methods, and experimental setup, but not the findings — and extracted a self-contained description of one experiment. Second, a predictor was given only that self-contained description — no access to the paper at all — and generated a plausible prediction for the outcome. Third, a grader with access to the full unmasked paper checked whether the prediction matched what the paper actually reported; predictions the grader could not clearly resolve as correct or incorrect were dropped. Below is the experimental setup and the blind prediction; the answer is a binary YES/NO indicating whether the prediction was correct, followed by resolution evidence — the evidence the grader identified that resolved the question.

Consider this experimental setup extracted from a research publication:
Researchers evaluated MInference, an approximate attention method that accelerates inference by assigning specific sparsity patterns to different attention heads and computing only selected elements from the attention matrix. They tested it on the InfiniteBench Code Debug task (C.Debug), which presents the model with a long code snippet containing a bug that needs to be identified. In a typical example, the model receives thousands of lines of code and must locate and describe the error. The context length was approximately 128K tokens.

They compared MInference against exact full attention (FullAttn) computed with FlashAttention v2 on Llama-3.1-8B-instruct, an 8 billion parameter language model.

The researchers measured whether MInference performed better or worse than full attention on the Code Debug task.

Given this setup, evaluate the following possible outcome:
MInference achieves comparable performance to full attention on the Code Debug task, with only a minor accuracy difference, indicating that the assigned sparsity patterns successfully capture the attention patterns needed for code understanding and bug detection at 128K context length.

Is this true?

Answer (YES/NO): NO